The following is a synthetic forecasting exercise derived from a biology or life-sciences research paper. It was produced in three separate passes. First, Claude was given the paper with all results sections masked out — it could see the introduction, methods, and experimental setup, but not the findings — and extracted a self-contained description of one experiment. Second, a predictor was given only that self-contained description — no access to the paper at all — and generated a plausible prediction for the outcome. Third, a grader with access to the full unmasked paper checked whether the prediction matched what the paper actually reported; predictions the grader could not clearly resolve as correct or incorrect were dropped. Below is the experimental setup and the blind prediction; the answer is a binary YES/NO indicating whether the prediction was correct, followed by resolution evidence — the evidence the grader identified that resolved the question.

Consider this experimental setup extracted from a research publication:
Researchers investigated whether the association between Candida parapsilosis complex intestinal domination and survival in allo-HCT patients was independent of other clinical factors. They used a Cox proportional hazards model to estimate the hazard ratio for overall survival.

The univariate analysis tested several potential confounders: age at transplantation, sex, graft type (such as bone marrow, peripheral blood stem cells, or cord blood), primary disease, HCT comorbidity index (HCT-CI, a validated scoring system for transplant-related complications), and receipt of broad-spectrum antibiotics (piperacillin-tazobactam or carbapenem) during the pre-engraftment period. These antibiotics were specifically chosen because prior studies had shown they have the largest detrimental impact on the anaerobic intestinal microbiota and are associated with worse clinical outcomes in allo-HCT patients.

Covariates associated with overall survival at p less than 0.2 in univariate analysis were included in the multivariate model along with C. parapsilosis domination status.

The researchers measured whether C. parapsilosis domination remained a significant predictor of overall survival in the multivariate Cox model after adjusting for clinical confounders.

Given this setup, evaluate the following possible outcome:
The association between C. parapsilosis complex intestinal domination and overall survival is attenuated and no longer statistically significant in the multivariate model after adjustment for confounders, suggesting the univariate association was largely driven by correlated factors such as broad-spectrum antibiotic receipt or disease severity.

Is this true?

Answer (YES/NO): NO